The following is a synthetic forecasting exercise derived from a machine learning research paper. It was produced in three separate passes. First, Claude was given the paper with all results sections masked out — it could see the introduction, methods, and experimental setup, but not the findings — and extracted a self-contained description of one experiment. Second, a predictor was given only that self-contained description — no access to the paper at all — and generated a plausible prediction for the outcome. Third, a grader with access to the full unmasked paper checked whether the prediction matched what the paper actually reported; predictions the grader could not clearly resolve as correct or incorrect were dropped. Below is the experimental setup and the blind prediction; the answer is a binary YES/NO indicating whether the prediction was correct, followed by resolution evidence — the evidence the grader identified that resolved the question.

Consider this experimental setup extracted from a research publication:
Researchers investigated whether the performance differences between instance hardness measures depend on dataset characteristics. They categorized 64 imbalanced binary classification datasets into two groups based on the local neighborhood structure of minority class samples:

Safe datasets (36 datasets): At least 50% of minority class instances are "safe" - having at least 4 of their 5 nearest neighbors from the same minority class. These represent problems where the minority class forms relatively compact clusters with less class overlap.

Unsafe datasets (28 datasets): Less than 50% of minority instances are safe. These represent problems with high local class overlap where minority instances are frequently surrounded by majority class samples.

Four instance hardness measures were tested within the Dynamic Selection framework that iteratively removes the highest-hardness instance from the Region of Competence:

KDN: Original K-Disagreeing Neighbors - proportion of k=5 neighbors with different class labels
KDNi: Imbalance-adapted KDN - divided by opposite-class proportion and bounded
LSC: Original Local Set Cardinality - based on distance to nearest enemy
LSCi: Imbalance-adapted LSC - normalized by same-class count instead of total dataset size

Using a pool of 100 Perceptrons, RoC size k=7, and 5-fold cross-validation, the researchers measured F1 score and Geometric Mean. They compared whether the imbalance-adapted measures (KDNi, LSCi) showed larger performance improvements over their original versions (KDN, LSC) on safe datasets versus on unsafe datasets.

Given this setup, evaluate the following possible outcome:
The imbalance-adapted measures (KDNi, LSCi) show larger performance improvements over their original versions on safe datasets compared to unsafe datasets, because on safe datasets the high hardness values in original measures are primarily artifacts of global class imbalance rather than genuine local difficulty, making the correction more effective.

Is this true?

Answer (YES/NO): NO